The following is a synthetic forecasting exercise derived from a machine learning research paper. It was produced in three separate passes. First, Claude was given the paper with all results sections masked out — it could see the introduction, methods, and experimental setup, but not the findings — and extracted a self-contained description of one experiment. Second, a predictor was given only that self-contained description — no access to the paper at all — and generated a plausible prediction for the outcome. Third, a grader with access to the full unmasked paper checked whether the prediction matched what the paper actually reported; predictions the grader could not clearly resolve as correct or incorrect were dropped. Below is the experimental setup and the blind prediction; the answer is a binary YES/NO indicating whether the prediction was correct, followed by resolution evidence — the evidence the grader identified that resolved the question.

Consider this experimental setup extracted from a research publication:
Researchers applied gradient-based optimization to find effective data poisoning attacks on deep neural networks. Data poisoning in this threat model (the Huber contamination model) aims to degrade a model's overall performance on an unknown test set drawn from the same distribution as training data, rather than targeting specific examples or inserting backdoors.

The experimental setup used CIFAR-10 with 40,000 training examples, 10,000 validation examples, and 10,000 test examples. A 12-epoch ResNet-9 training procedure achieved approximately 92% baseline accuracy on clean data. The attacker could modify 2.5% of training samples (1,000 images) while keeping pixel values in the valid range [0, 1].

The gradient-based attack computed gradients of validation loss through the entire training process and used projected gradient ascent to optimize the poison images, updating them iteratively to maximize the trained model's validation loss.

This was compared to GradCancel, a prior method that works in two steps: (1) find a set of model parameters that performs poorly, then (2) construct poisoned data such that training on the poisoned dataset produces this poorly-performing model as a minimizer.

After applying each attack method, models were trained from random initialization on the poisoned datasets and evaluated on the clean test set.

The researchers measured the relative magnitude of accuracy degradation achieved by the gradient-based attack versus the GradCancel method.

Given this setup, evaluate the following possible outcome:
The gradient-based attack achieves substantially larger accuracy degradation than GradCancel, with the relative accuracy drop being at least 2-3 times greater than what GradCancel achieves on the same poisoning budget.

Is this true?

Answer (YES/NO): YES